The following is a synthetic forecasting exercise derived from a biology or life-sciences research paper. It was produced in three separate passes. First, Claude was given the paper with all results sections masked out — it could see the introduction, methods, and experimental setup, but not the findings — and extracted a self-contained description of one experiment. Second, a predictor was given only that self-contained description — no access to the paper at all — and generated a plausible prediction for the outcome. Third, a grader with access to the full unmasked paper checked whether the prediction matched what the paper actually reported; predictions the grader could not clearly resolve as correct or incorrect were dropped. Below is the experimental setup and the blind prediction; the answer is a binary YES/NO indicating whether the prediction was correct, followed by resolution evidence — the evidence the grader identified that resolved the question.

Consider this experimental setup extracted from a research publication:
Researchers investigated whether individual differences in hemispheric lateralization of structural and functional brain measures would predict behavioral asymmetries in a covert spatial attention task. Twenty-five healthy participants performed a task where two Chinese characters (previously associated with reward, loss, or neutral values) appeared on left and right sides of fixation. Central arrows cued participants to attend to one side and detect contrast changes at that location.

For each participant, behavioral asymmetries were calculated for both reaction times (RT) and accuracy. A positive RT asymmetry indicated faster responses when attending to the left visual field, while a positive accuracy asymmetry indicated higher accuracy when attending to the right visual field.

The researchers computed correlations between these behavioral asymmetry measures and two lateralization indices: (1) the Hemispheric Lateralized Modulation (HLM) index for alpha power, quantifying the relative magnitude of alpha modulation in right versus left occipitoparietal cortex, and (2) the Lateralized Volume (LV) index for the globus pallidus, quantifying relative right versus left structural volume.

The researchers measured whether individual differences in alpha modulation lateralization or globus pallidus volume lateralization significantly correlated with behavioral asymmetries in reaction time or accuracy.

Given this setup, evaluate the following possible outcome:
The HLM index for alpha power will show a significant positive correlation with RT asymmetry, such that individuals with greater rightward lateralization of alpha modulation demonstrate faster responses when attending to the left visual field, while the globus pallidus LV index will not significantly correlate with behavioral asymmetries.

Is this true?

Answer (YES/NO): NO